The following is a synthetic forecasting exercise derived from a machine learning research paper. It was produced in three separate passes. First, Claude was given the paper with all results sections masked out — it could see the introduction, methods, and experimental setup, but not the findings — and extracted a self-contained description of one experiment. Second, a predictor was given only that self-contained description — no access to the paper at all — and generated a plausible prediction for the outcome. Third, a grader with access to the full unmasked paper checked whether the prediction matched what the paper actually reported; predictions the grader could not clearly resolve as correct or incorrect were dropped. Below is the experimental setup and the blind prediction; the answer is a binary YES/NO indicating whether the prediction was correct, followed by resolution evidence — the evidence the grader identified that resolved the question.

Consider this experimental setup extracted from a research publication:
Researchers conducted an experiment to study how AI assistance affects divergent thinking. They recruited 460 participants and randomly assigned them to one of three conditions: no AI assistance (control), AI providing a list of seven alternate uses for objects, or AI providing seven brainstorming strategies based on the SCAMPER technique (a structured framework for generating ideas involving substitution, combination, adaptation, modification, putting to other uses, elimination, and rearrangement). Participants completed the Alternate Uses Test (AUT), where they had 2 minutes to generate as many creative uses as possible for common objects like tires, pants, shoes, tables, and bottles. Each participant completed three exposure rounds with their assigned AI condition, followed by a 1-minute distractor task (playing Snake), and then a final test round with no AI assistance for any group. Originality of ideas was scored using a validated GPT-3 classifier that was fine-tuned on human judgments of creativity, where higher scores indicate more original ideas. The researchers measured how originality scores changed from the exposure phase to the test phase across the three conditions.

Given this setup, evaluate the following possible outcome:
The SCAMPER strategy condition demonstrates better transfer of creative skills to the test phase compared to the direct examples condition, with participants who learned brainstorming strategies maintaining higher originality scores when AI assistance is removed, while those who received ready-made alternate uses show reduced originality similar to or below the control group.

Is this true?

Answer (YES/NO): NO